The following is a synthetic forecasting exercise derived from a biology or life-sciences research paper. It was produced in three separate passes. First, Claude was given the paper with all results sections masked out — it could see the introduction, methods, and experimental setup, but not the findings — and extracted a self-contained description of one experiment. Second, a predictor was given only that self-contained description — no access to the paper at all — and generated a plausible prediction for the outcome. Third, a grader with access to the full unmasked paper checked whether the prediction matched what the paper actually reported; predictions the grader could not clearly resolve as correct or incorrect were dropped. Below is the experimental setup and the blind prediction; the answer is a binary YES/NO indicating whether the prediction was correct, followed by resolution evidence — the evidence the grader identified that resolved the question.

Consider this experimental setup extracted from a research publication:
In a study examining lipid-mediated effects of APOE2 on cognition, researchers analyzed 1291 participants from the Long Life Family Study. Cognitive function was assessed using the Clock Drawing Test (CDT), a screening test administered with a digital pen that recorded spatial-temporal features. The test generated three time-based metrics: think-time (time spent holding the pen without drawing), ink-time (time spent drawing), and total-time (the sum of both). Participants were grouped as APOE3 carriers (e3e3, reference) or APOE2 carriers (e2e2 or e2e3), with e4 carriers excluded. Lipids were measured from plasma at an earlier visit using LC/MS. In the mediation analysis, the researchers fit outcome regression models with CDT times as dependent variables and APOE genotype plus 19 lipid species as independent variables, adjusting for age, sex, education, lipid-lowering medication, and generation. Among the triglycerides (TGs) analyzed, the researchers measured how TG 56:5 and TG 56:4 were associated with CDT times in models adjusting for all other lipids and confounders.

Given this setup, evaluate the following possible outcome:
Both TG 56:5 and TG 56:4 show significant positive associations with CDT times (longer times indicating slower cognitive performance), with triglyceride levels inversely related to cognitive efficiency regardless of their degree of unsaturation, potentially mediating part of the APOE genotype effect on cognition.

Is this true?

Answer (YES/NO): NO